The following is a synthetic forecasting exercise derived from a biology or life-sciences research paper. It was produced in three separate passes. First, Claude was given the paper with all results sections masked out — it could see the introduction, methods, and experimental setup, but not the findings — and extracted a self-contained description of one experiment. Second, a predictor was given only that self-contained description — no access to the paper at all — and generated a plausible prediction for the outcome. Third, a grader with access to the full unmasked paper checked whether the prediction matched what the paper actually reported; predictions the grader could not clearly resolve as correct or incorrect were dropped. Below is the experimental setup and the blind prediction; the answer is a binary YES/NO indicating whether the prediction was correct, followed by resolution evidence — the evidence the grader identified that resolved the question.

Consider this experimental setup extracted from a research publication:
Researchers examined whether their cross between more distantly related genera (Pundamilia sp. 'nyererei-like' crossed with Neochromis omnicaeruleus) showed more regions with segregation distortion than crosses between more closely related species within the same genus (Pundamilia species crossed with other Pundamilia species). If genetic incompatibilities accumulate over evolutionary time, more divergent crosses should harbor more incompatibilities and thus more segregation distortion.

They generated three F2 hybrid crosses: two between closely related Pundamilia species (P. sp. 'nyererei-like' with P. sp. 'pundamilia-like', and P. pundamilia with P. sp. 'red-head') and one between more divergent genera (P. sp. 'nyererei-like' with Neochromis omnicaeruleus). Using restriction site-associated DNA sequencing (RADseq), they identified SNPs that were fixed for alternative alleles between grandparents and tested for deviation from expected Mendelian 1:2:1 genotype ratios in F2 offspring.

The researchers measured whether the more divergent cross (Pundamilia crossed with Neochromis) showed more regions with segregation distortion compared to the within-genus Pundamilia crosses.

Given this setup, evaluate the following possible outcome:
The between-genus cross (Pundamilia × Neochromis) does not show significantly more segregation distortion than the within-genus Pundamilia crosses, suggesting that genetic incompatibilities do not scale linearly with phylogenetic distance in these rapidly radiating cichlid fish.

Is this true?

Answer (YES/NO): YES